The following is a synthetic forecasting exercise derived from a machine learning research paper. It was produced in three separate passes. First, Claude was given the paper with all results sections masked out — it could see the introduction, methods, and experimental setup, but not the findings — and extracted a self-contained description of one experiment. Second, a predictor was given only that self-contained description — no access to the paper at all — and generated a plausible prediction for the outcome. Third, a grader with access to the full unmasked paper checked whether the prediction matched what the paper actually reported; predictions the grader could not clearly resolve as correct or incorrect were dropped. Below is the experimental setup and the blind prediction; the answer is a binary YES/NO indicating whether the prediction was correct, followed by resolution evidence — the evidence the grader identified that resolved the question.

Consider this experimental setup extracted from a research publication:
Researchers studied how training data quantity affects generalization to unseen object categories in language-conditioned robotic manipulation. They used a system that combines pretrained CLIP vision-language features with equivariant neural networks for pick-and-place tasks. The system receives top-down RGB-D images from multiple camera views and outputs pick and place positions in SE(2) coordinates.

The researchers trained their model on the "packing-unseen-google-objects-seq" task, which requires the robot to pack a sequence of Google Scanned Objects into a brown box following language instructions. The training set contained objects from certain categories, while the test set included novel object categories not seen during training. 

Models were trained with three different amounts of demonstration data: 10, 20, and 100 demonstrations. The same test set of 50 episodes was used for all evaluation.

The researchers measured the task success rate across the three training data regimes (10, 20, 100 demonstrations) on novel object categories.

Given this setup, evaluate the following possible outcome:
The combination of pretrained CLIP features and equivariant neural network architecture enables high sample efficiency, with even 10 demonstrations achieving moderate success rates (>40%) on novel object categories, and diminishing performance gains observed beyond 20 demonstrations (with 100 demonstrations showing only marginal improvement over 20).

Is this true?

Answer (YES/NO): YES